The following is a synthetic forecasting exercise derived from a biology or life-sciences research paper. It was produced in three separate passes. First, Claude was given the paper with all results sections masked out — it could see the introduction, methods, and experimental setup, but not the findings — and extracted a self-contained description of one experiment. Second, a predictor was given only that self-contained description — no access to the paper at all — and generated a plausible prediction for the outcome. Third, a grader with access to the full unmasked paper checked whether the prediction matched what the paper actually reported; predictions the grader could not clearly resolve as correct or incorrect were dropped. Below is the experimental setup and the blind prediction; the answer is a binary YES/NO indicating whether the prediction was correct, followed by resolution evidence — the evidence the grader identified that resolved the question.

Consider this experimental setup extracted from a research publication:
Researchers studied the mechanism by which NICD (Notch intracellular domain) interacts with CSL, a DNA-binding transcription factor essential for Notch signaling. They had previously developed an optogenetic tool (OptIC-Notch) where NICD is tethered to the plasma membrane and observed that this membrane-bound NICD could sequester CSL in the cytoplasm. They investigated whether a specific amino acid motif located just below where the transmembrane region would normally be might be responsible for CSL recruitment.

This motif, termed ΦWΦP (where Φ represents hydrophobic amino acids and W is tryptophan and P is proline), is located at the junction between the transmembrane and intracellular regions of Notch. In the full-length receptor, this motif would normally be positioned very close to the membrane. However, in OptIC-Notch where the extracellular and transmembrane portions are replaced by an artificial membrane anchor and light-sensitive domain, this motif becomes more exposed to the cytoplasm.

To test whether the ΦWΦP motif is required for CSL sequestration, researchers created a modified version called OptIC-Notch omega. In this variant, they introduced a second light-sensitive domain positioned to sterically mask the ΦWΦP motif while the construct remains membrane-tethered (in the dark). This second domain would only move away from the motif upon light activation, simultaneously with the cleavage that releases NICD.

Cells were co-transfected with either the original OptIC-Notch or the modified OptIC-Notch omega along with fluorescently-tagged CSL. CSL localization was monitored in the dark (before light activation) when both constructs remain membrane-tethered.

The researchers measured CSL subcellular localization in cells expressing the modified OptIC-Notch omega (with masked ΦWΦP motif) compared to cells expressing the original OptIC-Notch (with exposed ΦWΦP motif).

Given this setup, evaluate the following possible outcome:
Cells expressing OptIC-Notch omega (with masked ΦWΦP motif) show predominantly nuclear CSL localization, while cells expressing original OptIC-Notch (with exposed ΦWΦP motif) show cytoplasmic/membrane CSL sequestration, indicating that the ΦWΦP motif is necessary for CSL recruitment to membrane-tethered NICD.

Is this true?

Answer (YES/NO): YES